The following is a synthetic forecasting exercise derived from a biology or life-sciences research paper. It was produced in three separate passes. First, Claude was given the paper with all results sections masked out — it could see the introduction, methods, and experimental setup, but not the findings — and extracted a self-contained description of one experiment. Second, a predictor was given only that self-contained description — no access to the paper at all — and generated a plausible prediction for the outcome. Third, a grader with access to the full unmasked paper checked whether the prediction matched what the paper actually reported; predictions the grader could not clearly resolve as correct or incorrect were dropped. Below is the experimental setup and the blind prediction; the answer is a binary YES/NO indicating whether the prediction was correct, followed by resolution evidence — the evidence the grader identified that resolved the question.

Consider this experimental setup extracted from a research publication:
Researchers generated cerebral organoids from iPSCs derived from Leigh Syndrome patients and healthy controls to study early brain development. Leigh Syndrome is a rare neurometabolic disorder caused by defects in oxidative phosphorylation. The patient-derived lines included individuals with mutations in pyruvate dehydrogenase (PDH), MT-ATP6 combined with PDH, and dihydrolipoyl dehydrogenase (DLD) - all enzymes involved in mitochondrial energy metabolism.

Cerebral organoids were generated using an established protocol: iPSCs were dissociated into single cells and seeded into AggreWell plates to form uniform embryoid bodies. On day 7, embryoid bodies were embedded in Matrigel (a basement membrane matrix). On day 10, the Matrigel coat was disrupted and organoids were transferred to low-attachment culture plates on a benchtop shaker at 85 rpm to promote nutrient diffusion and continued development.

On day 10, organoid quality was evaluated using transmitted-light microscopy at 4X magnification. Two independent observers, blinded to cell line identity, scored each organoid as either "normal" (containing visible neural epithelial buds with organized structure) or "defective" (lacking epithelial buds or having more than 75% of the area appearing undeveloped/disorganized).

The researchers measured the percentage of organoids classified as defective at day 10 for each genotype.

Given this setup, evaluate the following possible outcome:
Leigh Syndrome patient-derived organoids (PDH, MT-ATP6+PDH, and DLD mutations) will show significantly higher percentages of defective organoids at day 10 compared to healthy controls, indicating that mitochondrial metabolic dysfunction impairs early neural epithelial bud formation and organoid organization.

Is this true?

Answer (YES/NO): NO